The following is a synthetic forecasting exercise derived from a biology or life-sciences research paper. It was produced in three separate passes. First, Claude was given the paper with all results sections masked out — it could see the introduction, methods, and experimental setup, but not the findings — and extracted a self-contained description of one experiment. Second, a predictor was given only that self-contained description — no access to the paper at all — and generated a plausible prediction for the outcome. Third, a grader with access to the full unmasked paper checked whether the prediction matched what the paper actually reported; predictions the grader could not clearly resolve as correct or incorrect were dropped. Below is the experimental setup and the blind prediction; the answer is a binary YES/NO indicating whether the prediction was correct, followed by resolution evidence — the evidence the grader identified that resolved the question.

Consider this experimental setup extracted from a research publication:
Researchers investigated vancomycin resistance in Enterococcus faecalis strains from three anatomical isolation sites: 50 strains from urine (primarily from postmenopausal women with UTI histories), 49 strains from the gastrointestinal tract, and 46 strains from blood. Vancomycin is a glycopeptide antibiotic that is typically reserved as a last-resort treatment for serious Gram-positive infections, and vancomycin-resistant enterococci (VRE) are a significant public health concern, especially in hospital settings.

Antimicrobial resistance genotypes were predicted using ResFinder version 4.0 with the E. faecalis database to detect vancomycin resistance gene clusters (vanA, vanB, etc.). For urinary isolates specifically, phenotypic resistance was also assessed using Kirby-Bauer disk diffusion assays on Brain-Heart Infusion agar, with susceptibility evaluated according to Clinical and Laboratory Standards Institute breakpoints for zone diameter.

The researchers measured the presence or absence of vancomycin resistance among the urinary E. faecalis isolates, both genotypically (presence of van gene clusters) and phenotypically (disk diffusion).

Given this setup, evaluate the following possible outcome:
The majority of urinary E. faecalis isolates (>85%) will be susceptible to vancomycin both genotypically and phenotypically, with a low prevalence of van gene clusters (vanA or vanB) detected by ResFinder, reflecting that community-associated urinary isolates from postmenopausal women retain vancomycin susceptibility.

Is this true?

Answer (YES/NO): YES